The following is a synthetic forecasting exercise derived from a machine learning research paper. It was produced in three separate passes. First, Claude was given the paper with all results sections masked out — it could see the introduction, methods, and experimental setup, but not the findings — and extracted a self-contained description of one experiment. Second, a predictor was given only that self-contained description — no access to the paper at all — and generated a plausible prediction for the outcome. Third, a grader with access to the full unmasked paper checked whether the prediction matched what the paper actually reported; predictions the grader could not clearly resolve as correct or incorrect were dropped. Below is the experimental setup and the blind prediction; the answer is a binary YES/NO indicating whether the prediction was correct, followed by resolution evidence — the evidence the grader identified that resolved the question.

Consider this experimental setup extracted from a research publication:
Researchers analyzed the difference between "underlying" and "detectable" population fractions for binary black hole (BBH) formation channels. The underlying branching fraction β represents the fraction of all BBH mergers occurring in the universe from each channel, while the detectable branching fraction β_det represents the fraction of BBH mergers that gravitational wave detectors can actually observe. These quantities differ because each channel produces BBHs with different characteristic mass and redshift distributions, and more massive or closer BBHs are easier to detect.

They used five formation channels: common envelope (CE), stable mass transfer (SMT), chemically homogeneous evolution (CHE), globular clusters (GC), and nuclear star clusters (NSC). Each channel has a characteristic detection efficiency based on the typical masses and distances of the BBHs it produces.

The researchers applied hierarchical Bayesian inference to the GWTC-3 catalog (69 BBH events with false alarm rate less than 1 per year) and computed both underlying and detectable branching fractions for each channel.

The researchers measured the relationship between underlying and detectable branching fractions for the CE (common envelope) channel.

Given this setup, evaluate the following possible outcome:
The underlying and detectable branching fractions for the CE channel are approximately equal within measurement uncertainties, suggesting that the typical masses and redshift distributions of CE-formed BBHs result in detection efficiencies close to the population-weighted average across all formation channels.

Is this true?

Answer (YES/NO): NO